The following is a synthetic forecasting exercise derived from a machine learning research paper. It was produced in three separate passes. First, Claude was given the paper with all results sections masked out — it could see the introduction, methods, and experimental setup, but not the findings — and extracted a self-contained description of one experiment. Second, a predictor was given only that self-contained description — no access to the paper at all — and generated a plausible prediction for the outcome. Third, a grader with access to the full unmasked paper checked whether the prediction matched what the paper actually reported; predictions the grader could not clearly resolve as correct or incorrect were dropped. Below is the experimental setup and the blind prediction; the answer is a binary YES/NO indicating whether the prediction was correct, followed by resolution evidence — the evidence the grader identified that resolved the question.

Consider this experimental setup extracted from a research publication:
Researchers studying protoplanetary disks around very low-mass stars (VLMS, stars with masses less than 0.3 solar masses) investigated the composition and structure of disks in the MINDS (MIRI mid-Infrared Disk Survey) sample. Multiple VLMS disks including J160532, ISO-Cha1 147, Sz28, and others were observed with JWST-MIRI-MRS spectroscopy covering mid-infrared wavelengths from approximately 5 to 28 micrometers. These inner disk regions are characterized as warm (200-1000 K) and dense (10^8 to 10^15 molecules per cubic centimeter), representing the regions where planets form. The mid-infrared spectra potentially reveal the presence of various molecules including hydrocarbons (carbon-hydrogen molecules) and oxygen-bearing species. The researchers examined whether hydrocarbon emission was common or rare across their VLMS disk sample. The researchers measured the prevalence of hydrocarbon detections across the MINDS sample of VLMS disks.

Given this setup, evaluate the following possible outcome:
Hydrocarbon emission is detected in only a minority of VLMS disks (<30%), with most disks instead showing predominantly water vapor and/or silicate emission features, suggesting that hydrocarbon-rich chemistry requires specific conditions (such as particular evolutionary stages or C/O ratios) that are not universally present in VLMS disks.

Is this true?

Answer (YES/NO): NO